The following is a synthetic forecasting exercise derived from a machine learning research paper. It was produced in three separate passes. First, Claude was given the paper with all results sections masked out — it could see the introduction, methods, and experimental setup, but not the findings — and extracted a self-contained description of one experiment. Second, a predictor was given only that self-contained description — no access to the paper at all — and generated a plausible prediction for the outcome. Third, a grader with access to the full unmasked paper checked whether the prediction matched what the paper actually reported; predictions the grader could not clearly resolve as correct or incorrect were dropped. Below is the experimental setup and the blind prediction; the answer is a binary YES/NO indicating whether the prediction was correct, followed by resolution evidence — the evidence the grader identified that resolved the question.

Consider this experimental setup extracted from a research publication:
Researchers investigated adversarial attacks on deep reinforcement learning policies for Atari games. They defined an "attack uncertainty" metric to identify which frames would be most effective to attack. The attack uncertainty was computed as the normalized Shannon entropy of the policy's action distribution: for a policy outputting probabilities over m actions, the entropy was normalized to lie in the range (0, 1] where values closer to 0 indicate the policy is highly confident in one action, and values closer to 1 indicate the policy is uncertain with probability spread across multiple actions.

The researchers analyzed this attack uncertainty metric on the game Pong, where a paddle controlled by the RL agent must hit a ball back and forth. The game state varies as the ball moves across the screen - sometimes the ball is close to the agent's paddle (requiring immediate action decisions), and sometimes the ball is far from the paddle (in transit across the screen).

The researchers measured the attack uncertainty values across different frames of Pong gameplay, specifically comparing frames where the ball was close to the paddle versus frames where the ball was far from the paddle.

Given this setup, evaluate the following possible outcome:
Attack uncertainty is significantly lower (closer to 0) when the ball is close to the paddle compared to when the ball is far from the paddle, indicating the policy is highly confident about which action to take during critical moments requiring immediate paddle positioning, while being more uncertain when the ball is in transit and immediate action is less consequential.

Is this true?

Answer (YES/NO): YES